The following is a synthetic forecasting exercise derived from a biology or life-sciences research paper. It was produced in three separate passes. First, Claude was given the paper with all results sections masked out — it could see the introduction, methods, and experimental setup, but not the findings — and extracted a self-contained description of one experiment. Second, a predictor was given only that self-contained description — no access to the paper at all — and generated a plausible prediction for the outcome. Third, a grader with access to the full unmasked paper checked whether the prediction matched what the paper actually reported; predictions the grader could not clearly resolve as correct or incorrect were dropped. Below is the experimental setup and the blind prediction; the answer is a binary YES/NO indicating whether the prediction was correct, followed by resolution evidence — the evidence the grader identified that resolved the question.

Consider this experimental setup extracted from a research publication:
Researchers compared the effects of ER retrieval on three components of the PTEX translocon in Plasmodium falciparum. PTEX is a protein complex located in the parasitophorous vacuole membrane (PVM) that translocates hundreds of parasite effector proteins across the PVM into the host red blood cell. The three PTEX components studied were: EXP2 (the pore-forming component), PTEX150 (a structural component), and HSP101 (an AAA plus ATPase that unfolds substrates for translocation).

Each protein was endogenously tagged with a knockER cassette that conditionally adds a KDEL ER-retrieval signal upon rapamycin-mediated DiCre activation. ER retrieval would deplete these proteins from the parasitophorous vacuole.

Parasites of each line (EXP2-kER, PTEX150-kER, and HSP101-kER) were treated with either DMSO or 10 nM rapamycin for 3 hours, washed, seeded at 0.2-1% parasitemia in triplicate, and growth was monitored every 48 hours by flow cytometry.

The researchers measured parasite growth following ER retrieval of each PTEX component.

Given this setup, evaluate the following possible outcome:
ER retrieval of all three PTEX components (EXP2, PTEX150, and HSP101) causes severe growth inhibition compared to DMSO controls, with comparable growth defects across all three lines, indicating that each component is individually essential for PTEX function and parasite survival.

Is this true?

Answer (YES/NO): NO